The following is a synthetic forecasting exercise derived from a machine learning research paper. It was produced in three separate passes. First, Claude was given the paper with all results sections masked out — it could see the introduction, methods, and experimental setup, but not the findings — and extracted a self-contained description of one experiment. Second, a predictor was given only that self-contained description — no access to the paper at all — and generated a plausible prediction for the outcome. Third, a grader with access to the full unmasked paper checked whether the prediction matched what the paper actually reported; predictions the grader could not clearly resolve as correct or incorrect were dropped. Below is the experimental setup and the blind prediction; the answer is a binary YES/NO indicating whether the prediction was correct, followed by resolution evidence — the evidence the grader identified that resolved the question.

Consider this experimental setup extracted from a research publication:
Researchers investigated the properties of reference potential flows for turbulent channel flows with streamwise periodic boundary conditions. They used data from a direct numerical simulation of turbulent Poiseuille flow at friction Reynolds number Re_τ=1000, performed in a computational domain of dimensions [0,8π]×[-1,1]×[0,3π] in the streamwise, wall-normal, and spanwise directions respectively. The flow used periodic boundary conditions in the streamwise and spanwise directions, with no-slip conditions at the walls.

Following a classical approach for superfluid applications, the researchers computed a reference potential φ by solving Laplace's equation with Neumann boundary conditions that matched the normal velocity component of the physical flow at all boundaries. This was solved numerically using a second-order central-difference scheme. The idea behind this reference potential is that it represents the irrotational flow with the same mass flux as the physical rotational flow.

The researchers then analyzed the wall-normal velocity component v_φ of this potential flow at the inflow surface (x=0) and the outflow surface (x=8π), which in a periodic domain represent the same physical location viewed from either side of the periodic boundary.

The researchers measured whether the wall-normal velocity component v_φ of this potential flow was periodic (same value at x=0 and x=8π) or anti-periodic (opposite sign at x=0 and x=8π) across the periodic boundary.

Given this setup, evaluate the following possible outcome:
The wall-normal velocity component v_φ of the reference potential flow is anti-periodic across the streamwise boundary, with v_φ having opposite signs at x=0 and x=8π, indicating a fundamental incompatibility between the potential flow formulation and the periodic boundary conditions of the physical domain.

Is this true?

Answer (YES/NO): YES